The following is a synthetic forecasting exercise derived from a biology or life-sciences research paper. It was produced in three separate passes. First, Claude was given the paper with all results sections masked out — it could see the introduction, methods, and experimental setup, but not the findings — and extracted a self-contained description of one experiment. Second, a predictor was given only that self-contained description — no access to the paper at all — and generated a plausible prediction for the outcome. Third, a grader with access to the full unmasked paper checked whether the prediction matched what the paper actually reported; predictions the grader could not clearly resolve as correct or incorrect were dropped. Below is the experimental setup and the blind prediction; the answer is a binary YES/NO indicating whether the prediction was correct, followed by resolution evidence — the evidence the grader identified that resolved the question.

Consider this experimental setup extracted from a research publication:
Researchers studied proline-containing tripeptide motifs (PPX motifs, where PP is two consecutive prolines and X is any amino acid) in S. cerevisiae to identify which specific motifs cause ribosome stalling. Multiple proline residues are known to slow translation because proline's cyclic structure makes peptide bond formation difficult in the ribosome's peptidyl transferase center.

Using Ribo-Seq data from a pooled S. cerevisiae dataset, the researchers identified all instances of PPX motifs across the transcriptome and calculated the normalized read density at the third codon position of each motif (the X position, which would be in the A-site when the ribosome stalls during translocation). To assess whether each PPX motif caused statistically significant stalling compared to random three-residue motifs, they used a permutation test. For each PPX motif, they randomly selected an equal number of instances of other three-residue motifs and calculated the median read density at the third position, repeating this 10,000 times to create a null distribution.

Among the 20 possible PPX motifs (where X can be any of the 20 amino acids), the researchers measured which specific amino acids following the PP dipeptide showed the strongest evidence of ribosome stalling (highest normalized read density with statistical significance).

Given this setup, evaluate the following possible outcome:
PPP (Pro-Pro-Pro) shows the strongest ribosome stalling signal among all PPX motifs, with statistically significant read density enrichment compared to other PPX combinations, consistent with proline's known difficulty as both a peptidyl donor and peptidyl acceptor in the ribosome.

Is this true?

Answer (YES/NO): NO